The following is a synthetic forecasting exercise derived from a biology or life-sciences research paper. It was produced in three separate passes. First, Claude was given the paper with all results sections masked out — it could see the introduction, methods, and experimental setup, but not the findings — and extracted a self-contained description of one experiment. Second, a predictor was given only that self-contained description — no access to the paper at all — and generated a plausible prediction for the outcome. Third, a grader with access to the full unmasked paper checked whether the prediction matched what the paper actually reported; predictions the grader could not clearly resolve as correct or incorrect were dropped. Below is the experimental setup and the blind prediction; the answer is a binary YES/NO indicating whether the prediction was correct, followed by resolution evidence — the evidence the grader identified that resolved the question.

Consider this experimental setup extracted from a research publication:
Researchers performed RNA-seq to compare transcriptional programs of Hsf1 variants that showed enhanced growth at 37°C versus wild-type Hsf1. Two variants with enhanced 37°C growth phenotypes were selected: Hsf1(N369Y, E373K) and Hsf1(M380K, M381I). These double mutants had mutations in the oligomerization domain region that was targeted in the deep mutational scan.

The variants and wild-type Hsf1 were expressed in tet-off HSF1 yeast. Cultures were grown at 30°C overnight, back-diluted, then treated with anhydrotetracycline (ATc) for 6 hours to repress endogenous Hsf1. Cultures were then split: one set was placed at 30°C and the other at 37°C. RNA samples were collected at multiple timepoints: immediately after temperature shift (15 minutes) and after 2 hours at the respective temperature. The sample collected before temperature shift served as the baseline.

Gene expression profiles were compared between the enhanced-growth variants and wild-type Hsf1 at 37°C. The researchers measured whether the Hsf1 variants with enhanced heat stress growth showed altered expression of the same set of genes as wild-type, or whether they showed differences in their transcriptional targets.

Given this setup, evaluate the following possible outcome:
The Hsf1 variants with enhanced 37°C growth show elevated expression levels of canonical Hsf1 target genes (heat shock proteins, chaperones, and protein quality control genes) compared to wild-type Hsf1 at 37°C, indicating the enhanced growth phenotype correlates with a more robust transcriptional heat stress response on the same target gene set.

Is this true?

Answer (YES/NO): NO